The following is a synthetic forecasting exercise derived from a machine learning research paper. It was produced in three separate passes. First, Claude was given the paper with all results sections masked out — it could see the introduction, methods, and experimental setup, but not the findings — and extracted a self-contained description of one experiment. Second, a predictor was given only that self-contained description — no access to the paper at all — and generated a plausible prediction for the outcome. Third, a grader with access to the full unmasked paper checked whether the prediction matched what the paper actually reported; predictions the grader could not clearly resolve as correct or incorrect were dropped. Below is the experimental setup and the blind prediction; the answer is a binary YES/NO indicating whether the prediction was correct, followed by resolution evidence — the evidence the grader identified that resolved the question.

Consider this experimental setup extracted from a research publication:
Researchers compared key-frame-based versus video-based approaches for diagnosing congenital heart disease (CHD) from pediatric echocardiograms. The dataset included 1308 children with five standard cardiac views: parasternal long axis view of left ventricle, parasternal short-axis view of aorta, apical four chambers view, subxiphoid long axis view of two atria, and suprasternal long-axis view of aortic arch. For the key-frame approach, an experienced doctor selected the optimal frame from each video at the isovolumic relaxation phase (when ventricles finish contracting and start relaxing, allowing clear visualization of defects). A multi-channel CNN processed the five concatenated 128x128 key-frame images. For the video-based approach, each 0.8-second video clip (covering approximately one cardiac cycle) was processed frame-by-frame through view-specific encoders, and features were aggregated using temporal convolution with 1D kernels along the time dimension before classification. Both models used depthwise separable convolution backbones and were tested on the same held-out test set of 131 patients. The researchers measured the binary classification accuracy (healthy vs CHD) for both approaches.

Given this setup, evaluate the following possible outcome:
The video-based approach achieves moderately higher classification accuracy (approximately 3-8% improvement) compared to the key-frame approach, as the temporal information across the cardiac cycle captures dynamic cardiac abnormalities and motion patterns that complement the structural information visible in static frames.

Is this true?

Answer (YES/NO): NO